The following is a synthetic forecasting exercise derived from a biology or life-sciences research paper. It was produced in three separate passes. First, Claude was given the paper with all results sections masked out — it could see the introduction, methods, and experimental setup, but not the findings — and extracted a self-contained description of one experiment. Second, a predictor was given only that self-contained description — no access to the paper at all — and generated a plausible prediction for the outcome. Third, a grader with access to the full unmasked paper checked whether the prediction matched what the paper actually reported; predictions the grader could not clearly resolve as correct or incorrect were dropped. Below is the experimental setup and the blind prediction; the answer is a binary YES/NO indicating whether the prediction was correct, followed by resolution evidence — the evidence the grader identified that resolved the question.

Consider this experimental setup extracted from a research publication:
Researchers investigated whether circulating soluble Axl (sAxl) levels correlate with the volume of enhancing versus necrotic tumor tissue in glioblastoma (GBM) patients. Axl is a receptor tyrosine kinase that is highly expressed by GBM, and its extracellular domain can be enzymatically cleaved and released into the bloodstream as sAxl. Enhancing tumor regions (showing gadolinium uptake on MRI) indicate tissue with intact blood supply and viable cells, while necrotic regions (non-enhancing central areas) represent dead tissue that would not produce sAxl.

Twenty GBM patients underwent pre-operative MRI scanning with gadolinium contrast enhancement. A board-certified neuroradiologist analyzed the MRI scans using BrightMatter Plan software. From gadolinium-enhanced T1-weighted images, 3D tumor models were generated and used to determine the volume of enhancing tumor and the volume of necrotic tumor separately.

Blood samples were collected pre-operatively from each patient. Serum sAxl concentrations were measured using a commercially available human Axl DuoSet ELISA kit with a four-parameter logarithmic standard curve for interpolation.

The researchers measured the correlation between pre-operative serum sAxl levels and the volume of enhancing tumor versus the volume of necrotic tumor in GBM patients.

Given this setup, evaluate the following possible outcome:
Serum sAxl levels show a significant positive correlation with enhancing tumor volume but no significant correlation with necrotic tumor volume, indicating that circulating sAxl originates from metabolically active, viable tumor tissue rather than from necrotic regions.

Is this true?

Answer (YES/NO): NO